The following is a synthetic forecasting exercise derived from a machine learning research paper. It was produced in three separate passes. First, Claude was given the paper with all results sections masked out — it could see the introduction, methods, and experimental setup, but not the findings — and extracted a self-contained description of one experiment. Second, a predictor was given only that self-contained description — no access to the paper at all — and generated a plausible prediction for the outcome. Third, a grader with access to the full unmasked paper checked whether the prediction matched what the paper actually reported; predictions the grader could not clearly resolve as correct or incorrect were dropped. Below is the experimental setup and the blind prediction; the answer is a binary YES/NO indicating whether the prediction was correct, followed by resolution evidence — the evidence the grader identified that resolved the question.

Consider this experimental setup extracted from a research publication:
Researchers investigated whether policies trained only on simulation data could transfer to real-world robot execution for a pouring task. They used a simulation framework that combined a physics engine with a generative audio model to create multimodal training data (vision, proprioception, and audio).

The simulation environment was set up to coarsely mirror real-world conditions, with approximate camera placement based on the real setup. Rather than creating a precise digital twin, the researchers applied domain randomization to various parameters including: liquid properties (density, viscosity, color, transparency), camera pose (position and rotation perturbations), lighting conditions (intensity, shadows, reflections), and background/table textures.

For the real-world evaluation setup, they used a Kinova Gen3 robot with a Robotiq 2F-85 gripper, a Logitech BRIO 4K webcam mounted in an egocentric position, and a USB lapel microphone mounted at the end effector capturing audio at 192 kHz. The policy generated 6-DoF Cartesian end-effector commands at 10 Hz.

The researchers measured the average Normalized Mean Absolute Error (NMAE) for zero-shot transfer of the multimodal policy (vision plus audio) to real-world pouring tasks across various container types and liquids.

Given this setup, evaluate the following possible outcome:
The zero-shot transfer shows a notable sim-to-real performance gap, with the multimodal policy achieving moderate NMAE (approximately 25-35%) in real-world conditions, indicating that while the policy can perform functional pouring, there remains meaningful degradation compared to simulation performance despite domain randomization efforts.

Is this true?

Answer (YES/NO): NO